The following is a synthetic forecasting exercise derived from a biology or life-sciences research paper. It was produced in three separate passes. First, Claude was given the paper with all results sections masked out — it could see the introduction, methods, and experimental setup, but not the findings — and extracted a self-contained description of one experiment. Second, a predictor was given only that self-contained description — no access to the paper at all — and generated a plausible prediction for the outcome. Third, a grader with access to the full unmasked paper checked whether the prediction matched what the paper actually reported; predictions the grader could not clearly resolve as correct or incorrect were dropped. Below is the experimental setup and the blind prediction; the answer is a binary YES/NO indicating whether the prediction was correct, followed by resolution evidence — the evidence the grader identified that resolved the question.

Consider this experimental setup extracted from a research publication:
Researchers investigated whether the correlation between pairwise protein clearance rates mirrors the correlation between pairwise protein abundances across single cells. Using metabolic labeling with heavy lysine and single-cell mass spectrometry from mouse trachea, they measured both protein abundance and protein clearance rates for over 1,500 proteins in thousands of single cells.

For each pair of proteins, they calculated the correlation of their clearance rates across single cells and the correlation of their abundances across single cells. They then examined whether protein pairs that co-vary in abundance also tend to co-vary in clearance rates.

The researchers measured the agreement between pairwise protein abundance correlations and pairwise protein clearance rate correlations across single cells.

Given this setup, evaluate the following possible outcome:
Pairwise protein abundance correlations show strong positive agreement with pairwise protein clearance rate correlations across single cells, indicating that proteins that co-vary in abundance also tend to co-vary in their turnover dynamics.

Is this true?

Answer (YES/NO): NO